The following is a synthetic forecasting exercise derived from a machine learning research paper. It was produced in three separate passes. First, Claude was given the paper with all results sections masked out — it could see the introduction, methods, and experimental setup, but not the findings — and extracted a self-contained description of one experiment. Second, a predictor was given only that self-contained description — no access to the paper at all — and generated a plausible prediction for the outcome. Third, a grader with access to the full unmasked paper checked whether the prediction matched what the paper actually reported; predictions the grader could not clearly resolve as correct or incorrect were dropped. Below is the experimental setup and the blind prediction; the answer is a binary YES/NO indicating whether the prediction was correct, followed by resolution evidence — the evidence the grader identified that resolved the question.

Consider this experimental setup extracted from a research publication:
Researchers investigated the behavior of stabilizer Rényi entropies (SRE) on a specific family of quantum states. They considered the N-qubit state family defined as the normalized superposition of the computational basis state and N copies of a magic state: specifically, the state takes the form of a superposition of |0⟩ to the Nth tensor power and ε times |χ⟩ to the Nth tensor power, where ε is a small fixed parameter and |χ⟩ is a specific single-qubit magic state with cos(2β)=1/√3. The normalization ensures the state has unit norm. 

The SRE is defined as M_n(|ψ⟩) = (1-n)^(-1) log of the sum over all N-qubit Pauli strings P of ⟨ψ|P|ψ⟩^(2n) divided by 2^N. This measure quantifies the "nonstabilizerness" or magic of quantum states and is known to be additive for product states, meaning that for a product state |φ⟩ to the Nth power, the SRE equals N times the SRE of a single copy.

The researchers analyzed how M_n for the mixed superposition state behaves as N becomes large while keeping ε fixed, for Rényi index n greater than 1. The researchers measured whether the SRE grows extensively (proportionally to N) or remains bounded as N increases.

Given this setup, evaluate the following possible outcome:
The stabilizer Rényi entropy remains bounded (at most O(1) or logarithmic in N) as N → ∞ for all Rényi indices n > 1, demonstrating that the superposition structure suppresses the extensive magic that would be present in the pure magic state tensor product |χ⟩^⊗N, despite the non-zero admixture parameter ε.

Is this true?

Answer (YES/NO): YES